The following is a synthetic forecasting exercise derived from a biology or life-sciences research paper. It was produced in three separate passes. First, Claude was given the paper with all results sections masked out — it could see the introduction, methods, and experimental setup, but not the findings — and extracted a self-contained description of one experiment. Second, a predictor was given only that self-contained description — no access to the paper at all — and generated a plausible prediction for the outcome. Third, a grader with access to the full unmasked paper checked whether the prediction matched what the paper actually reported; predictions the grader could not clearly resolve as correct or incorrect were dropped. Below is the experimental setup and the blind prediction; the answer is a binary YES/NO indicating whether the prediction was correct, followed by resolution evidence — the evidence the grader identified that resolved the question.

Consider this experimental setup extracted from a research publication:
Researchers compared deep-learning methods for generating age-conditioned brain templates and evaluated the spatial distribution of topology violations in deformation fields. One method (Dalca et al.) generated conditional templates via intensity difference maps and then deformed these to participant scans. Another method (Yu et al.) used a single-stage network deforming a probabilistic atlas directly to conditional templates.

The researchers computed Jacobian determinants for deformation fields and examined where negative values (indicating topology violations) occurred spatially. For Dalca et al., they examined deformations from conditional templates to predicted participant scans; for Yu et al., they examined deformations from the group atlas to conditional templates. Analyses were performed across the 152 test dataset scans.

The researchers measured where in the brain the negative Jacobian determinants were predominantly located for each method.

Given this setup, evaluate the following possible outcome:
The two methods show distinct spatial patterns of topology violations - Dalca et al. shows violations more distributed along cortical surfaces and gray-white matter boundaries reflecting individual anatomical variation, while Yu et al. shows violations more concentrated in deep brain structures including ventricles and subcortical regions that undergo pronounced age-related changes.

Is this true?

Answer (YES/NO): NO